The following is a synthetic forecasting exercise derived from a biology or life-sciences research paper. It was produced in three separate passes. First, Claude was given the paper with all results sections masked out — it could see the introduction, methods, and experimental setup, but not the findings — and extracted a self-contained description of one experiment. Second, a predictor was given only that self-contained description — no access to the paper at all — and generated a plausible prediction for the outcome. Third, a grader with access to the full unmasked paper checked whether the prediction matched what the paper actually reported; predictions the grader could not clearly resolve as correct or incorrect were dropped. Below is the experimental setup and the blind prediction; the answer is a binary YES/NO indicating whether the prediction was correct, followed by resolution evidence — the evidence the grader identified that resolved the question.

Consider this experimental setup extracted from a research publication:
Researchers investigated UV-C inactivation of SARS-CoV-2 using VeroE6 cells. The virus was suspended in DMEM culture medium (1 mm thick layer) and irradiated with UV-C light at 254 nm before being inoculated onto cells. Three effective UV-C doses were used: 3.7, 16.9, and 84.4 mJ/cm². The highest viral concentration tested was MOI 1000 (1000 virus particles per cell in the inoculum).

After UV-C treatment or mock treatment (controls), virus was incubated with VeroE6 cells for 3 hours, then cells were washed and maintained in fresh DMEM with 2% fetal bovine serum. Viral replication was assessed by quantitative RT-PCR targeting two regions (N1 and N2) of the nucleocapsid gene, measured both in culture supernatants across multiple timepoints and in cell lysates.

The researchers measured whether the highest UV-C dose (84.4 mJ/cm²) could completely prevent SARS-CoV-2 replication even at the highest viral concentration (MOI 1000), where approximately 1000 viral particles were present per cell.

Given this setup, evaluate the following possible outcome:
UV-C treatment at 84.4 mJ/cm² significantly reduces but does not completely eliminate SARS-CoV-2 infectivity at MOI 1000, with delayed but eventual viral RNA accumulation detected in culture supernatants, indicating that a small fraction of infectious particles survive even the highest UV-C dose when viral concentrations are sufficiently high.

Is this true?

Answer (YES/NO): NO